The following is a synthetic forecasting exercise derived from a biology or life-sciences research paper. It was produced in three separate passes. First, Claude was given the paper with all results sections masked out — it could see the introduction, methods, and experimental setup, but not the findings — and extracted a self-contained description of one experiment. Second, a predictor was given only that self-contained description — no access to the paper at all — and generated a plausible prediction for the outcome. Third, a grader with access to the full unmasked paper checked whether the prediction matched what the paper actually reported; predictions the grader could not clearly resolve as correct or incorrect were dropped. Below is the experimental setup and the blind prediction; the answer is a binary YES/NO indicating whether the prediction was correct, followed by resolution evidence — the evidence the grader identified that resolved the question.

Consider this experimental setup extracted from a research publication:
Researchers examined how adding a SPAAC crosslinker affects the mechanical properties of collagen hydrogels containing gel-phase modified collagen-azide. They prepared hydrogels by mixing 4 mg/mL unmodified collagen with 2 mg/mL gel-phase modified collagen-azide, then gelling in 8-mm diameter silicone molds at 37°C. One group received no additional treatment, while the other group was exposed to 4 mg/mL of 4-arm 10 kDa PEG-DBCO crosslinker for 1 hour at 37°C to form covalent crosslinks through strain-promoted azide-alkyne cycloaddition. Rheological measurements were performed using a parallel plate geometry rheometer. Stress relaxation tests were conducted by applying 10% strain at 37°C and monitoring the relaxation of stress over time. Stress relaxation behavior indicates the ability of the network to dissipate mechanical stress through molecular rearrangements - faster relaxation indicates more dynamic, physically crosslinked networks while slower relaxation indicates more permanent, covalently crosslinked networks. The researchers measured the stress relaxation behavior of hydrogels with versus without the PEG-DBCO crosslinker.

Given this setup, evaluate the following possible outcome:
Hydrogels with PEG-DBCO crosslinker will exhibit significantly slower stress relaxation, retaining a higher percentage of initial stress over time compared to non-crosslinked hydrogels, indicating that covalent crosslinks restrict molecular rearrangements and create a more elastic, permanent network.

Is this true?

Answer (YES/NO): NO